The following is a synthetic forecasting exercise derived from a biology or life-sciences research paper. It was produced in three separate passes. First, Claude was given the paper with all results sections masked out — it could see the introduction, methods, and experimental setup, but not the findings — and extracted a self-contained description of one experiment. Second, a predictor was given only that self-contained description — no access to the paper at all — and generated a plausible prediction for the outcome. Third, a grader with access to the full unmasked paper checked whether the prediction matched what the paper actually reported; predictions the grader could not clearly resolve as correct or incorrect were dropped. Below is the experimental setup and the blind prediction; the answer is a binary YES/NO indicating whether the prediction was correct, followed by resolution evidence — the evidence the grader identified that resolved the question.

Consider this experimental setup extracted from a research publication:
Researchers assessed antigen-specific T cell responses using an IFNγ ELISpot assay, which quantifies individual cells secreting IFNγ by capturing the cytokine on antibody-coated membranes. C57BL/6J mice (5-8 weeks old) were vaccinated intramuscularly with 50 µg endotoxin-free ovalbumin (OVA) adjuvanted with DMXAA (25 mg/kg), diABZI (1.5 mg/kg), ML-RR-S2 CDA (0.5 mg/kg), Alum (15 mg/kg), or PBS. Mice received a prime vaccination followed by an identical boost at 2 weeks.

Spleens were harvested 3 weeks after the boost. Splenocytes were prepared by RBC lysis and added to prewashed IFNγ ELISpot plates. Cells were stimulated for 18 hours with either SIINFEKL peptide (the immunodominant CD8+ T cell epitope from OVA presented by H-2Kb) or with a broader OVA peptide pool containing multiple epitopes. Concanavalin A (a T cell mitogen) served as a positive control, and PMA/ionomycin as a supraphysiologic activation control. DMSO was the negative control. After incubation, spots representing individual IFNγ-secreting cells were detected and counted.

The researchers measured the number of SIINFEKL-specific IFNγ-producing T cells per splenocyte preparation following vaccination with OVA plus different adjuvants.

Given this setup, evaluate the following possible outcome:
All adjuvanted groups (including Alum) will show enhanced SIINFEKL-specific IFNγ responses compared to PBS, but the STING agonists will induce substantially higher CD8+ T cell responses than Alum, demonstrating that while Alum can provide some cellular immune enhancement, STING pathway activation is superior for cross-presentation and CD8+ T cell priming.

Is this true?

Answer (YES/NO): NO